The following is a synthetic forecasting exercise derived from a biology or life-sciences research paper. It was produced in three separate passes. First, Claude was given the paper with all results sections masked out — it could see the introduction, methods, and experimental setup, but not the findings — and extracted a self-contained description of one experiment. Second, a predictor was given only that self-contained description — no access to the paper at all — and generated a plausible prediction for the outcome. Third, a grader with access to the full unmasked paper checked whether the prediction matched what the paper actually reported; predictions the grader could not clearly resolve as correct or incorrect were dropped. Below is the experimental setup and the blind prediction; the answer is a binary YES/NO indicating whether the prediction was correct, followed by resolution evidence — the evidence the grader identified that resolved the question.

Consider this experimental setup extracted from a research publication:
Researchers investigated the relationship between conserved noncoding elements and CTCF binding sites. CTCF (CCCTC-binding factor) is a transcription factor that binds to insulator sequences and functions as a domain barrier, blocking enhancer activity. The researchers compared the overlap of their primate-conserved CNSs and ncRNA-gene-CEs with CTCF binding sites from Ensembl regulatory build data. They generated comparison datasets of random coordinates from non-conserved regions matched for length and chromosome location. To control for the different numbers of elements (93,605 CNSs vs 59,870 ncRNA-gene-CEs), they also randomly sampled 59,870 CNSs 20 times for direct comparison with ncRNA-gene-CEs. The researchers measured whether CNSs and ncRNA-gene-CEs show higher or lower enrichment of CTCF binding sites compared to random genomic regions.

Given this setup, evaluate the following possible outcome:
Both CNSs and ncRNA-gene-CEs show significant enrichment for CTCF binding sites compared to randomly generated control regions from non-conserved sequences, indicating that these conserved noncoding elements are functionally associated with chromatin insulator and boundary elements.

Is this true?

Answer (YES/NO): NO